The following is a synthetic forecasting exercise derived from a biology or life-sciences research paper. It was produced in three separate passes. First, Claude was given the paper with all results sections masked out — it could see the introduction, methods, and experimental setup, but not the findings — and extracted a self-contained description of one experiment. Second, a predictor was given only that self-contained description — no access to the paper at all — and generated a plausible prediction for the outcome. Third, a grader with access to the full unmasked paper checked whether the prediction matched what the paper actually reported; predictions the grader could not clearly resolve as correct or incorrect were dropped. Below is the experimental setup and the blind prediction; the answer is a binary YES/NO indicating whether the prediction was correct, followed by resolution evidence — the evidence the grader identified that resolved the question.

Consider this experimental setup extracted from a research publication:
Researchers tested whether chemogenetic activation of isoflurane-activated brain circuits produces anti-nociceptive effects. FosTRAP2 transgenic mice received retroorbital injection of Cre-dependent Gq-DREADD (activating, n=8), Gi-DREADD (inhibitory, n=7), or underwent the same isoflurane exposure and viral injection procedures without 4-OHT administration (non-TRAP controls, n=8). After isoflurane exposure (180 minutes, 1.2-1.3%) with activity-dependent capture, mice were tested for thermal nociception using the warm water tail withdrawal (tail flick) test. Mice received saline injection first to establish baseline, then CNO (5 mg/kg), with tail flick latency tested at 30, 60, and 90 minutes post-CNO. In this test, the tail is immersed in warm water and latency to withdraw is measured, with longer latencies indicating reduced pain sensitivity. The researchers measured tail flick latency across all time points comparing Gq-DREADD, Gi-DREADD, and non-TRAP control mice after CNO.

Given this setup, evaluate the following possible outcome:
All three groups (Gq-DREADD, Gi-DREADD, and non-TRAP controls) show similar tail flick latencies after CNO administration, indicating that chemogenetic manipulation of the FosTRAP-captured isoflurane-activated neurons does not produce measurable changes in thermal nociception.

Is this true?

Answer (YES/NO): NO